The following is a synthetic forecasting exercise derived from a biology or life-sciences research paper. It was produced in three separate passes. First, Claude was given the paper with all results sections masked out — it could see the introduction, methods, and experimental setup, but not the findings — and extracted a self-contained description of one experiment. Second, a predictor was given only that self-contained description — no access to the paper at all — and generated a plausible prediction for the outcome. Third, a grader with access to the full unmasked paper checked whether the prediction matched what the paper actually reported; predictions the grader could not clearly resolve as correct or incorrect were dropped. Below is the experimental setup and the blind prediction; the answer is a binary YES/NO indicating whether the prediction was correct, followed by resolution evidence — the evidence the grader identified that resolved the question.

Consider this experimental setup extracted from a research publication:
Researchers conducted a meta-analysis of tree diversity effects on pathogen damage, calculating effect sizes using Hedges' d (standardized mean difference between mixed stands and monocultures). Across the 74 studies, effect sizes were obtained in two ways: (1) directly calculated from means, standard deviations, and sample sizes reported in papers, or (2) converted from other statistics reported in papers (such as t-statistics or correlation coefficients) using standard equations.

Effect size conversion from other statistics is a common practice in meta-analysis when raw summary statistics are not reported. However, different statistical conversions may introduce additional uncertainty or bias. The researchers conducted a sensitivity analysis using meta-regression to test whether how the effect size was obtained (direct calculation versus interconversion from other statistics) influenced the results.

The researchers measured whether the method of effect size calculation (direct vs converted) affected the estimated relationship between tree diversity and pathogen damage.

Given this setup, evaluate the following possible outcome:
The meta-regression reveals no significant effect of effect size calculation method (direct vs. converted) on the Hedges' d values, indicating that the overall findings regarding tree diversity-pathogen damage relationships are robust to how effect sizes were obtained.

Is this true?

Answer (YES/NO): YES